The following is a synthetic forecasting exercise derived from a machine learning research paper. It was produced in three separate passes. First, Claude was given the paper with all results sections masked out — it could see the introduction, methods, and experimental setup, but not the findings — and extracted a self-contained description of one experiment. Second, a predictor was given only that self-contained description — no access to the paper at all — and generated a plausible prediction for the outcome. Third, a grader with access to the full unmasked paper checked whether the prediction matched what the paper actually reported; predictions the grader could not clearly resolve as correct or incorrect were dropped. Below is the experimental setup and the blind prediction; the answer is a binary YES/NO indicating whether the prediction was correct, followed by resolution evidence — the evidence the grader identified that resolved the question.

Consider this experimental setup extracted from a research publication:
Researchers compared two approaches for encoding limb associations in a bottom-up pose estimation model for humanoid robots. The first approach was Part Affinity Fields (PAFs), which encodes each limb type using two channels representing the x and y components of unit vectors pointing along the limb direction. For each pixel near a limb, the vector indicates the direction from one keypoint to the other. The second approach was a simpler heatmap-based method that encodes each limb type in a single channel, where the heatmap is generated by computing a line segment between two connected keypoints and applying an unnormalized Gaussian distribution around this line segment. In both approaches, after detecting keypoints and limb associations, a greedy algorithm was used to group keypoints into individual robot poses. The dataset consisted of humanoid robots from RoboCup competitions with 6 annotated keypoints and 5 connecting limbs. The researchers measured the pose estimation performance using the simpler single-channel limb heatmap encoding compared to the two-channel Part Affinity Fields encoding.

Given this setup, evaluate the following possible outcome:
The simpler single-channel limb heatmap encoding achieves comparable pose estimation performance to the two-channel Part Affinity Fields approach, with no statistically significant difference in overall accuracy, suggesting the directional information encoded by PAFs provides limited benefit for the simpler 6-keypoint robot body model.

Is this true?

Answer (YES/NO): NO